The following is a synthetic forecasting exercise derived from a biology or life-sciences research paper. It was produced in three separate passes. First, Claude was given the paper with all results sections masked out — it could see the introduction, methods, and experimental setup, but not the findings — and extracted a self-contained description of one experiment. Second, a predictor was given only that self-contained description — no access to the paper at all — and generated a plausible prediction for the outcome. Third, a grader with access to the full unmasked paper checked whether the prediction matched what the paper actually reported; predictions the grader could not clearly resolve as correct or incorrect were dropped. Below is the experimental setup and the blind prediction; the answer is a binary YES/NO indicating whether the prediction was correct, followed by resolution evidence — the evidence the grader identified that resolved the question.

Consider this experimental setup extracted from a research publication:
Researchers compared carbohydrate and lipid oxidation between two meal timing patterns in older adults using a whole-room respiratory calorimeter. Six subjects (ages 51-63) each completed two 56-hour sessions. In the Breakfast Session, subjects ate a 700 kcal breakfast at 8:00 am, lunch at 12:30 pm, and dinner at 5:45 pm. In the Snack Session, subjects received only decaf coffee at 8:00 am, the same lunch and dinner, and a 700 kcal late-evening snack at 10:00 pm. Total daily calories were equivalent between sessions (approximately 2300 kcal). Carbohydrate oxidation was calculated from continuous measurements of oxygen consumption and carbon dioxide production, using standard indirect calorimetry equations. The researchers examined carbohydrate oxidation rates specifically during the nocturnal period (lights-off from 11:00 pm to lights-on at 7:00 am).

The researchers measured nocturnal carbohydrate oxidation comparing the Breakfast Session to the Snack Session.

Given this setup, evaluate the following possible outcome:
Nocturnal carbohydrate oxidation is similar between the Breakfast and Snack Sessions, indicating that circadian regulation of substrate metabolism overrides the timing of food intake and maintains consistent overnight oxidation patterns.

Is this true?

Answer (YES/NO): NO